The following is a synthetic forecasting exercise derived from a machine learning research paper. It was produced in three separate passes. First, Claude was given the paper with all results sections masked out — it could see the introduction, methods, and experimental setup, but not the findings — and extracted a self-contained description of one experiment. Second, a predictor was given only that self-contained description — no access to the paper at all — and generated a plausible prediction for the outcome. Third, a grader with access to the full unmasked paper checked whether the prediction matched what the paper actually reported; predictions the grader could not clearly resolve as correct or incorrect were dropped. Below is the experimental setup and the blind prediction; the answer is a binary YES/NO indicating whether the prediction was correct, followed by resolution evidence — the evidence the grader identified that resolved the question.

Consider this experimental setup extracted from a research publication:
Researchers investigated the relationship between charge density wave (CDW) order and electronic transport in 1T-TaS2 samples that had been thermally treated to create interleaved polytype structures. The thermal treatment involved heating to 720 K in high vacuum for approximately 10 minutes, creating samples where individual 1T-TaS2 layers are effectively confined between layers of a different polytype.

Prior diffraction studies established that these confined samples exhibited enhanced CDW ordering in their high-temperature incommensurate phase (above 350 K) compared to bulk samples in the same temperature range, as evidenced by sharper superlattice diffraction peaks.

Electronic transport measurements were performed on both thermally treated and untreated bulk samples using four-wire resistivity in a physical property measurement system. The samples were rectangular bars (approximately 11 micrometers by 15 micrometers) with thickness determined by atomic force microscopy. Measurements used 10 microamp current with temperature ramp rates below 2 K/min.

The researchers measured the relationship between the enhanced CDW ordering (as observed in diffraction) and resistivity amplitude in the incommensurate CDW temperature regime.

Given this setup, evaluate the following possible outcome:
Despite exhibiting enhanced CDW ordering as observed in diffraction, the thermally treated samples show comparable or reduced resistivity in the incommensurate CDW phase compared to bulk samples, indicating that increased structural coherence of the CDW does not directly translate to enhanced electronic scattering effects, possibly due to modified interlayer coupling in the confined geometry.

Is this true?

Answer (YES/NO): NO